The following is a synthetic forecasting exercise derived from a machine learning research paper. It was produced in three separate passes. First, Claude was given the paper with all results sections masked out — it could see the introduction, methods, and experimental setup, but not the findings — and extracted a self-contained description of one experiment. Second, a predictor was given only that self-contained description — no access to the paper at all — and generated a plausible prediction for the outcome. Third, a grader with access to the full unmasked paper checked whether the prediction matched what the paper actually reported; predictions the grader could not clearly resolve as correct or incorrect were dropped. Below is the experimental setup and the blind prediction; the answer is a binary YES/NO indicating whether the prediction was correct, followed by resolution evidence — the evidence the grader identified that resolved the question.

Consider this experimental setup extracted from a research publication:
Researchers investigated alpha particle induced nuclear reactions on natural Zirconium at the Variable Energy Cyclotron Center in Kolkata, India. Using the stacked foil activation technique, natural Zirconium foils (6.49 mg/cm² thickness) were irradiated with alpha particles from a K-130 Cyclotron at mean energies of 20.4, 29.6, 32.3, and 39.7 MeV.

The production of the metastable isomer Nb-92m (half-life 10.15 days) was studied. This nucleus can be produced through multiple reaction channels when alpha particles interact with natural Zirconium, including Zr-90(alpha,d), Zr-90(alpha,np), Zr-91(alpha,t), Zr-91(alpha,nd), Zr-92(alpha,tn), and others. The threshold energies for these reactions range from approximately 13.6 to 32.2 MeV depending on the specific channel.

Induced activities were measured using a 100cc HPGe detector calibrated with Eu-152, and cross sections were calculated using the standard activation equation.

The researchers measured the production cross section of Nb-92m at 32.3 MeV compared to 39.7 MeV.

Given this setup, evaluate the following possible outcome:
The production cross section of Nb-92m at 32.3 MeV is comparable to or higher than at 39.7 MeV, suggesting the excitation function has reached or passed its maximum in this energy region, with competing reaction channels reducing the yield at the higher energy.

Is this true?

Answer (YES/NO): YES